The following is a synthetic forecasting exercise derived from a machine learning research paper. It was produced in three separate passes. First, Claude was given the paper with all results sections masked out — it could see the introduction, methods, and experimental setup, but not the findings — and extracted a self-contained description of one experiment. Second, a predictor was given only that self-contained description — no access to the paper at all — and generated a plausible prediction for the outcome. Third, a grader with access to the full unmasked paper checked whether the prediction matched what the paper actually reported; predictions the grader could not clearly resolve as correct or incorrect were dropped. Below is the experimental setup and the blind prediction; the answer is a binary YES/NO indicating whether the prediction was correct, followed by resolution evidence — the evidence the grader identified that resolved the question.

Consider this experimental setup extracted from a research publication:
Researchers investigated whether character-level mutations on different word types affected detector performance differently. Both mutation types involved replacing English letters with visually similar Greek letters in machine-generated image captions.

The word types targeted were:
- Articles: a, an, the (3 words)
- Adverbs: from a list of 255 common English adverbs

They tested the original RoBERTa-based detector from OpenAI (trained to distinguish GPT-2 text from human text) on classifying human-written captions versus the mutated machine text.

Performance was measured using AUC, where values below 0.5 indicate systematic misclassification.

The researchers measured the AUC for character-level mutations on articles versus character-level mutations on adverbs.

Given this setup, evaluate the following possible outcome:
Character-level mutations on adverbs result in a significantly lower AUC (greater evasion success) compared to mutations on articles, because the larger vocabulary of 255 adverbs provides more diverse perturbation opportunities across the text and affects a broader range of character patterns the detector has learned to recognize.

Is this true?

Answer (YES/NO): NO